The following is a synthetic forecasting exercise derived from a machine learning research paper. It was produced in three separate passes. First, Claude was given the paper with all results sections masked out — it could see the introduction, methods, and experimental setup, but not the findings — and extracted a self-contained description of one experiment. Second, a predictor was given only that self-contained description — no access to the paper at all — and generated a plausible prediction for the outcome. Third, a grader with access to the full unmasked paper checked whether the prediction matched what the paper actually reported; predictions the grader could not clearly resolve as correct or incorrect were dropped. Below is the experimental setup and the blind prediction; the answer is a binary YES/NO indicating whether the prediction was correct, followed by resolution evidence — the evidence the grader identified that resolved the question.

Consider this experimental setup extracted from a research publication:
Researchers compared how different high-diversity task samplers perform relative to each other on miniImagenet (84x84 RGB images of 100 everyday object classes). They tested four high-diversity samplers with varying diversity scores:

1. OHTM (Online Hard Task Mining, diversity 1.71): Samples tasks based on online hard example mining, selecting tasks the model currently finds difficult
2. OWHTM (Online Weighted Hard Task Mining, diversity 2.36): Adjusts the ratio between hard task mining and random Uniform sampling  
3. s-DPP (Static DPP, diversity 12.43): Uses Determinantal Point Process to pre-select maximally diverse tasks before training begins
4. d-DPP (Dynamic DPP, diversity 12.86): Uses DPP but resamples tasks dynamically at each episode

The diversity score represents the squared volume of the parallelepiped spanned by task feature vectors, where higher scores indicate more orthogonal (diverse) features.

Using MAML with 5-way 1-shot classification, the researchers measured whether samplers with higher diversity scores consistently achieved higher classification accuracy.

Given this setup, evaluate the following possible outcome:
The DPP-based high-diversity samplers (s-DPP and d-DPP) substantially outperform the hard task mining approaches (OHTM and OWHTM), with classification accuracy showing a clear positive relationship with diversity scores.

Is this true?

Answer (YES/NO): NO